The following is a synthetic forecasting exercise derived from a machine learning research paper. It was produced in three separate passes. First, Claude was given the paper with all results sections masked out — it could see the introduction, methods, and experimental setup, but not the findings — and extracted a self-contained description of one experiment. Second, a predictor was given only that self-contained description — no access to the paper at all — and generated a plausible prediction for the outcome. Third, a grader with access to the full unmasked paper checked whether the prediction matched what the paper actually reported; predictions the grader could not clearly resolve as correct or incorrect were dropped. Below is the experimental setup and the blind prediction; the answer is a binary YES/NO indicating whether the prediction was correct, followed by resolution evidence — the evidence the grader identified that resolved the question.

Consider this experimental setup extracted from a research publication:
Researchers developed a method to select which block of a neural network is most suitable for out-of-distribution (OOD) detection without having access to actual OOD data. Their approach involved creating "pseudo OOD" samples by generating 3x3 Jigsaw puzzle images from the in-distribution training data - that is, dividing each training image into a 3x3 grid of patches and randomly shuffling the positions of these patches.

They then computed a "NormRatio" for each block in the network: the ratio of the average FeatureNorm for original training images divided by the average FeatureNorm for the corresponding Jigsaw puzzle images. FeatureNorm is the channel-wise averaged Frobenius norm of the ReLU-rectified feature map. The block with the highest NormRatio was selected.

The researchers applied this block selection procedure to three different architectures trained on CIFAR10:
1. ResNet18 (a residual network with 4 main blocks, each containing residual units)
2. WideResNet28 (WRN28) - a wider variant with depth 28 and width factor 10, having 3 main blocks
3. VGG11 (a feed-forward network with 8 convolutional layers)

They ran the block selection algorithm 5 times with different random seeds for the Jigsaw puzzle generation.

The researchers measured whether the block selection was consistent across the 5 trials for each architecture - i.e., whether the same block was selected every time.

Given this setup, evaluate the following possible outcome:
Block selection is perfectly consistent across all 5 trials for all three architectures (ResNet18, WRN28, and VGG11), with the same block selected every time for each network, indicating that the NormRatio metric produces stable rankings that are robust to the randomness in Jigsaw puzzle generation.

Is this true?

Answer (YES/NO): YES